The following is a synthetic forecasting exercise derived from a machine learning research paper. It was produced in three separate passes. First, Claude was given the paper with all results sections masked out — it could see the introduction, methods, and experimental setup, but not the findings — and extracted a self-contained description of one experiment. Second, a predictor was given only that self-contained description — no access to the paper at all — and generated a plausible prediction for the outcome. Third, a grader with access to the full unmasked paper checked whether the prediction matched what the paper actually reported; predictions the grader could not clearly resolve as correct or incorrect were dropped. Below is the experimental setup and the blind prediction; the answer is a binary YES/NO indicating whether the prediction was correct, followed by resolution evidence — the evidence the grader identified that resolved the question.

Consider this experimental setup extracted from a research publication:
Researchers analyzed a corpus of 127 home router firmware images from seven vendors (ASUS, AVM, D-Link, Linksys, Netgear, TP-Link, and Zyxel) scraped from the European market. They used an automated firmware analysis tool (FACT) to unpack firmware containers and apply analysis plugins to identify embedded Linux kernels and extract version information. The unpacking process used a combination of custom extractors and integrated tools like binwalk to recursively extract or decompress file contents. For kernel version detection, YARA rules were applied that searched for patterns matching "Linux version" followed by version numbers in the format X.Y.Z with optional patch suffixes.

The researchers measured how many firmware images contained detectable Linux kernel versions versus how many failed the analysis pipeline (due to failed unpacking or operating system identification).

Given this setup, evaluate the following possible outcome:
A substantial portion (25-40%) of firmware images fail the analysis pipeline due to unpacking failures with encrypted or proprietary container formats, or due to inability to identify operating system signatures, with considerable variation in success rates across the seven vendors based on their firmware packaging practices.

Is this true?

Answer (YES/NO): NO